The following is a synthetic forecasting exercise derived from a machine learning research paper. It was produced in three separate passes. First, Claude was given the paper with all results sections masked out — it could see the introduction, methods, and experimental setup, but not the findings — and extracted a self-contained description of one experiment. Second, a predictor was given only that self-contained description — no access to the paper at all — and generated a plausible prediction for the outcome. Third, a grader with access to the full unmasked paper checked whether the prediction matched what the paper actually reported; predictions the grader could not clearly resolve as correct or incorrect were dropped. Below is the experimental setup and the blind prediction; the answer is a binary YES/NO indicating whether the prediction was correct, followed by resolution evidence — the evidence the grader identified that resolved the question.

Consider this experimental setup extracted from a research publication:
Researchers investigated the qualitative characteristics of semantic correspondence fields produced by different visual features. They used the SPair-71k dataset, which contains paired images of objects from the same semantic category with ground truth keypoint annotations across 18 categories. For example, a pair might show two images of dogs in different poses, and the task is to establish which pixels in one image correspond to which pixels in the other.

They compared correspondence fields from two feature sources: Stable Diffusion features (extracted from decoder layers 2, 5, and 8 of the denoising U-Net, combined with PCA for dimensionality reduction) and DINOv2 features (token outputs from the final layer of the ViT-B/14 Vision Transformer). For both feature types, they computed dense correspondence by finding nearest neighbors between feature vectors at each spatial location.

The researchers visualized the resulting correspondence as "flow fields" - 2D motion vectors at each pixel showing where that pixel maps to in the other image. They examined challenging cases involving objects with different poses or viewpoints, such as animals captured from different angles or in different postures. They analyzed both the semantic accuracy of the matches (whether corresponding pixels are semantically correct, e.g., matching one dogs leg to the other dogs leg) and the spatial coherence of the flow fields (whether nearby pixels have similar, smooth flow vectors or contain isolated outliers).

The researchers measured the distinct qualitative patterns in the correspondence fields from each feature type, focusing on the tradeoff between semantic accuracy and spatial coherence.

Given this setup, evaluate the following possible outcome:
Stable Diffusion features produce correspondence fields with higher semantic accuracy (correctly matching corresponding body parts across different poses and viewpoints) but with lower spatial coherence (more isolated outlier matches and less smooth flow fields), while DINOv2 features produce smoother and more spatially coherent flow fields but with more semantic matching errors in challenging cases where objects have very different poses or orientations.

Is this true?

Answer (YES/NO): NO